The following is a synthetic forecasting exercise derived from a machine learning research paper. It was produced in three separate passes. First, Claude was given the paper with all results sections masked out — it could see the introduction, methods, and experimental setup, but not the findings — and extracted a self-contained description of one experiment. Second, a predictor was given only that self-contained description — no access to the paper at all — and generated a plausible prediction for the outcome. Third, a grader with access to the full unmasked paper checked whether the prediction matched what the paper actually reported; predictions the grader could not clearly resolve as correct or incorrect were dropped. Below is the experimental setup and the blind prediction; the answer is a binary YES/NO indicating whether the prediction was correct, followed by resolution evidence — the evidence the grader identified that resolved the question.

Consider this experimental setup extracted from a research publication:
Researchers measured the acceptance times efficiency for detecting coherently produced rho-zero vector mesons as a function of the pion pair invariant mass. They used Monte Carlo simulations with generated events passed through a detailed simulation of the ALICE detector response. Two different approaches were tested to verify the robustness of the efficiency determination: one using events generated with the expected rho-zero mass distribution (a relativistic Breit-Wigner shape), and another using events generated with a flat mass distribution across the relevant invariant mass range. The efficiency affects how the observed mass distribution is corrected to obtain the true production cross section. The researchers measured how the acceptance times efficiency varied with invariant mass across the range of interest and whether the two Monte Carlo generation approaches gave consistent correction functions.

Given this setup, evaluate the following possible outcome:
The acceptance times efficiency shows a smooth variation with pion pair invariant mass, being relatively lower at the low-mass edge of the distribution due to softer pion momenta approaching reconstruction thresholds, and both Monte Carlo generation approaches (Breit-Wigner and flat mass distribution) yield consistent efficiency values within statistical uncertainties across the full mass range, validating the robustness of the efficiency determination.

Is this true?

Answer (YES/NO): YES